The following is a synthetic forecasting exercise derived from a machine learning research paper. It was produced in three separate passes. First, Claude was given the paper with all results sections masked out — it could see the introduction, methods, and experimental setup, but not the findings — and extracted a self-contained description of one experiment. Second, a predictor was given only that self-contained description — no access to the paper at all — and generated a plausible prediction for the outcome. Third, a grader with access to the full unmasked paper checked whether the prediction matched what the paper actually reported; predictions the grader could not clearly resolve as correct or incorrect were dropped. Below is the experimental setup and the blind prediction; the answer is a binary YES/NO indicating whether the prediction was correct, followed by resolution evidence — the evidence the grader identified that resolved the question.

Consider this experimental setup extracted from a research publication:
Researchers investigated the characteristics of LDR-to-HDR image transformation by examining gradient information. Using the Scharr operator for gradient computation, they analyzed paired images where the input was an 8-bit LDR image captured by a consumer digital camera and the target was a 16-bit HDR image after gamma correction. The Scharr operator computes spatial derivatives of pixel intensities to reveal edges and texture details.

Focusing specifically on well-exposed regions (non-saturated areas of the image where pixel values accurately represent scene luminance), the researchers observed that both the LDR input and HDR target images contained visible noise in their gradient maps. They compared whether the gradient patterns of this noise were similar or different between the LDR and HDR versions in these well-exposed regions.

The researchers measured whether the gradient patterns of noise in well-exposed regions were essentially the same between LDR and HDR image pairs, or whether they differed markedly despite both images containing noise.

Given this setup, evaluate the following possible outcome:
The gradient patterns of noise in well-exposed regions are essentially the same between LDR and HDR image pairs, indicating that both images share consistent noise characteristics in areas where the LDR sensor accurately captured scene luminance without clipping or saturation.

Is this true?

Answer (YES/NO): NO